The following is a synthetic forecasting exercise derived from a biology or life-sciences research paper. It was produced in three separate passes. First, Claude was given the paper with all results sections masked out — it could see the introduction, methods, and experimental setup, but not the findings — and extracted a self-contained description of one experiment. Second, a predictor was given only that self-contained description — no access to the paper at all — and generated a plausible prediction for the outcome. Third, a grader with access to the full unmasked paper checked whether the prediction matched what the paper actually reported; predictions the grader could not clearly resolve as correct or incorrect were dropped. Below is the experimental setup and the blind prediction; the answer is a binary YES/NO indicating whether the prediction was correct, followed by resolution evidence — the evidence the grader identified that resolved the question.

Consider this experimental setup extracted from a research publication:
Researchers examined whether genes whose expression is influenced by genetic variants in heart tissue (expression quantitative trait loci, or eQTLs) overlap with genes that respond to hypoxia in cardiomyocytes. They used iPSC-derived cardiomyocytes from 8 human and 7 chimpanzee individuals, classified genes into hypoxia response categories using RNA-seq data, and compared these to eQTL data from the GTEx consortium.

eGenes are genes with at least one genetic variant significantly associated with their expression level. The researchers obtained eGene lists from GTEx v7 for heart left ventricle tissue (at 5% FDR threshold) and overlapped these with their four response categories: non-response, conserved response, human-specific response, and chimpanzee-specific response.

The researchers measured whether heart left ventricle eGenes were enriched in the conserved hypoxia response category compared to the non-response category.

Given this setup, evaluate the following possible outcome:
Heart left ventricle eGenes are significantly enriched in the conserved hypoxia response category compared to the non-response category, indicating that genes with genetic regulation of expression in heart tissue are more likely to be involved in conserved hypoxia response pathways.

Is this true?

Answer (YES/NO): NO